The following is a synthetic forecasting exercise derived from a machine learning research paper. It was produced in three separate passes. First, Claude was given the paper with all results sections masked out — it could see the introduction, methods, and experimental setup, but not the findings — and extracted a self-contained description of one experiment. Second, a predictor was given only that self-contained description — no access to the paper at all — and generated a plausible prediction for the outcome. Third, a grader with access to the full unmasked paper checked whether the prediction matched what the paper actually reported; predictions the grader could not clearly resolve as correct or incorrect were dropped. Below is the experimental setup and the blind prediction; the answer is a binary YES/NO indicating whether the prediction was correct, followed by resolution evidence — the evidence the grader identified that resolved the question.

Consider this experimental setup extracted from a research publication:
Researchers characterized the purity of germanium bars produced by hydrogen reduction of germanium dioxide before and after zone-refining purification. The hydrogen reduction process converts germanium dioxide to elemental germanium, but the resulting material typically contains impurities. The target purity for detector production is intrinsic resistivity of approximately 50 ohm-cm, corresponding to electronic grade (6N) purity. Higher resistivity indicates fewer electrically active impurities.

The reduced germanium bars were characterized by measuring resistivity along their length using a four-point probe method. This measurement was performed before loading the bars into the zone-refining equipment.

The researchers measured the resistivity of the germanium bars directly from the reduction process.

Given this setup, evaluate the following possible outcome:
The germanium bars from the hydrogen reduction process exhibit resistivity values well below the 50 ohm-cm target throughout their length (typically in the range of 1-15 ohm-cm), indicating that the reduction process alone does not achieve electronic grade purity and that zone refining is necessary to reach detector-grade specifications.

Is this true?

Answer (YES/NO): YES